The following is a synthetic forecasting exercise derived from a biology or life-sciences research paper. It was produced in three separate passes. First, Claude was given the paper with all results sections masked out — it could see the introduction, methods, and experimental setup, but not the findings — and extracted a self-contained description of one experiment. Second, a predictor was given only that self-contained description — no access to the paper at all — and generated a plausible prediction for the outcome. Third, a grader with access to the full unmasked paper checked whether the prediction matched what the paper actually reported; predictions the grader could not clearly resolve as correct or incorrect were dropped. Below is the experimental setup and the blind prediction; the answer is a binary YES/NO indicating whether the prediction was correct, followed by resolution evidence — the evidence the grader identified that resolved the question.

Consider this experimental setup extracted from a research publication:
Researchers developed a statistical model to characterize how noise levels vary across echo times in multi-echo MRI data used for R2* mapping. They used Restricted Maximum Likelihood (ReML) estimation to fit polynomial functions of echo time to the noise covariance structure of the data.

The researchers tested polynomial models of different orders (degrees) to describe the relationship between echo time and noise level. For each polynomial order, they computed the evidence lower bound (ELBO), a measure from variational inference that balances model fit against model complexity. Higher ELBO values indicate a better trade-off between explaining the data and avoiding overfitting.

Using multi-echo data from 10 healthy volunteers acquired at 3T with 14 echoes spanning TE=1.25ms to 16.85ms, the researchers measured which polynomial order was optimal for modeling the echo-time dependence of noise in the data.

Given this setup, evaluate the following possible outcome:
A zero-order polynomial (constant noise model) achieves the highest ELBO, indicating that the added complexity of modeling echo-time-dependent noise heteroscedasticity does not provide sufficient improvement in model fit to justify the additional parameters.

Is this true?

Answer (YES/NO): NO